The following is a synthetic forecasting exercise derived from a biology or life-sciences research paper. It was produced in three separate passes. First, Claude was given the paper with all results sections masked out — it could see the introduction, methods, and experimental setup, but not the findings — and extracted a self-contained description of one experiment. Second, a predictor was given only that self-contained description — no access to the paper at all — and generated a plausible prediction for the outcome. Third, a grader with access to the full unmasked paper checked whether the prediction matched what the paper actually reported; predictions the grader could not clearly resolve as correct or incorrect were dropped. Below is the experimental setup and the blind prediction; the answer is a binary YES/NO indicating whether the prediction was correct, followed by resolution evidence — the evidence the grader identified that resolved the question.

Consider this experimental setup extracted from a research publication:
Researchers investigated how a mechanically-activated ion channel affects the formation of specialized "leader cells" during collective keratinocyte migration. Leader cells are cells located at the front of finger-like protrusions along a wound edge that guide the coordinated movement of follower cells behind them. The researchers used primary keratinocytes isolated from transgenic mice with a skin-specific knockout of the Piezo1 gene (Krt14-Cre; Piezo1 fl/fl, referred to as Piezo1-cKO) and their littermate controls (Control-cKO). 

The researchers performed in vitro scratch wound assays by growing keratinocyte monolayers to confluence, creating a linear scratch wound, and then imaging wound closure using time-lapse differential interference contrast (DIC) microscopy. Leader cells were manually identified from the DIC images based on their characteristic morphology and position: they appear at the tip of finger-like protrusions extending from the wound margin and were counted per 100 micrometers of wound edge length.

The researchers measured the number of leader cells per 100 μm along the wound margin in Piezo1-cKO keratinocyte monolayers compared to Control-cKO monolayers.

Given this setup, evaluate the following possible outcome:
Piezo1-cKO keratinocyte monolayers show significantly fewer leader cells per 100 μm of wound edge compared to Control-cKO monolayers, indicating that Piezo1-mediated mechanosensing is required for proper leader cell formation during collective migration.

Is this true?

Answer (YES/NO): NO